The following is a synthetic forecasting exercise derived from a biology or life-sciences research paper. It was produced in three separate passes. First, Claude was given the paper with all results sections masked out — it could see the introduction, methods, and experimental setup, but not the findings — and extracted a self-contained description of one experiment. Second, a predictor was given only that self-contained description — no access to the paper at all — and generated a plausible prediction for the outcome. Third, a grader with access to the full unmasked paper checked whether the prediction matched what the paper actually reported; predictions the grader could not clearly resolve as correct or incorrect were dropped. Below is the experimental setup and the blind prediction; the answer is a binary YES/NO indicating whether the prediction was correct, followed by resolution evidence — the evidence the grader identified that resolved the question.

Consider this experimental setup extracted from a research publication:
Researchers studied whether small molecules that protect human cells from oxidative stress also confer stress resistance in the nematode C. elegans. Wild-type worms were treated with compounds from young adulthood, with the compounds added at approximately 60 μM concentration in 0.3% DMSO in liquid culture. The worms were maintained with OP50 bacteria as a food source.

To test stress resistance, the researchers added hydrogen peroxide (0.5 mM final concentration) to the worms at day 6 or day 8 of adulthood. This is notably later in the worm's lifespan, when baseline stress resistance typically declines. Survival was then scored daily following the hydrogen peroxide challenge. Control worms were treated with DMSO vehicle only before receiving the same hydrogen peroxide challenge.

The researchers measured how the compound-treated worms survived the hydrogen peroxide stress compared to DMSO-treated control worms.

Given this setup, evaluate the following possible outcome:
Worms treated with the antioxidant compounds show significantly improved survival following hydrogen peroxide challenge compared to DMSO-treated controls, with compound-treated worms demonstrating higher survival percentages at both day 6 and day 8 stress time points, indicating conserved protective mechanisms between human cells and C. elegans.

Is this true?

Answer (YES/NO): NO